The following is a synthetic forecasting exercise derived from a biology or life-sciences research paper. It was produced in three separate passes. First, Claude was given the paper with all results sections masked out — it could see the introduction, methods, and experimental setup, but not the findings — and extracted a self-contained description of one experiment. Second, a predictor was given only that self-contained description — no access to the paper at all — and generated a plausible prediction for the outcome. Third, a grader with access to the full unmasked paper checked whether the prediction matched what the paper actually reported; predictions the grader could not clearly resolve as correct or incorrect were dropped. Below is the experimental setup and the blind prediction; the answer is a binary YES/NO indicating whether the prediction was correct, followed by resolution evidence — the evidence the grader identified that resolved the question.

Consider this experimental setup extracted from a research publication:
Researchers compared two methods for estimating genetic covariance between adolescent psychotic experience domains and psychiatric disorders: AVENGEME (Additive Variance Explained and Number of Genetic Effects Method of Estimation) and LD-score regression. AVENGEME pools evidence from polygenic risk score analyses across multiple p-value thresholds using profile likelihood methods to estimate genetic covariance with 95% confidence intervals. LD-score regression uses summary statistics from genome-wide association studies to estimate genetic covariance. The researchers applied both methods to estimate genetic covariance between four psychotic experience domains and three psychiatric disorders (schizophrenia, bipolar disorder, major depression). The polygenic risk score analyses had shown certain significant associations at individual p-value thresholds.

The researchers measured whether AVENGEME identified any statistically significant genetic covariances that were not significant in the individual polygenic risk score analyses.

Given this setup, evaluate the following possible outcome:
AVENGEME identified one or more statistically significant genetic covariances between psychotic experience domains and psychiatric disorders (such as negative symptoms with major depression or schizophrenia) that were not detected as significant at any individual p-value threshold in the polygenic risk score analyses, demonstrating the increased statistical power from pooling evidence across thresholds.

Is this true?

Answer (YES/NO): YES